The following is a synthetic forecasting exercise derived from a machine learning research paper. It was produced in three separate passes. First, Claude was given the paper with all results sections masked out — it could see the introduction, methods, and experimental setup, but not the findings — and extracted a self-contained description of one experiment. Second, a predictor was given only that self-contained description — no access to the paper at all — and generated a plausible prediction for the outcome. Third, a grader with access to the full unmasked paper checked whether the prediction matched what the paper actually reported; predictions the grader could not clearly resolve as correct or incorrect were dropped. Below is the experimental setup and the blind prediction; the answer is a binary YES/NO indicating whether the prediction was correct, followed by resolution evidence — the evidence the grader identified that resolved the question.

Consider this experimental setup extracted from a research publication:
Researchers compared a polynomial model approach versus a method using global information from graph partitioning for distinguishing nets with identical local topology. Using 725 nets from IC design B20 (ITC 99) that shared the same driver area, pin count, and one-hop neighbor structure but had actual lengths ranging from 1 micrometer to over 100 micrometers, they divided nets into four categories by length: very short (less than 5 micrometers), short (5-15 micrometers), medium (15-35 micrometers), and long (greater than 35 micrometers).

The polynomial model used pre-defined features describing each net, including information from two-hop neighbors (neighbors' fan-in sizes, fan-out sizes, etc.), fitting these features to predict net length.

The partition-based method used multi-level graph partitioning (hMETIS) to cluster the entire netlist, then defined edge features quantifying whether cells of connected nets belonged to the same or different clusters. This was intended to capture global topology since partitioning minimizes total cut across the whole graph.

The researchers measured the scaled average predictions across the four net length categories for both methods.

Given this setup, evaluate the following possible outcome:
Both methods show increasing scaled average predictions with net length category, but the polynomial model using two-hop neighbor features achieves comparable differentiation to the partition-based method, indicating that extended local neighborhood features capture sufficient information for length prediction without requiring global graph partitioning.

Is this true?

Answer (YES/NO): NO